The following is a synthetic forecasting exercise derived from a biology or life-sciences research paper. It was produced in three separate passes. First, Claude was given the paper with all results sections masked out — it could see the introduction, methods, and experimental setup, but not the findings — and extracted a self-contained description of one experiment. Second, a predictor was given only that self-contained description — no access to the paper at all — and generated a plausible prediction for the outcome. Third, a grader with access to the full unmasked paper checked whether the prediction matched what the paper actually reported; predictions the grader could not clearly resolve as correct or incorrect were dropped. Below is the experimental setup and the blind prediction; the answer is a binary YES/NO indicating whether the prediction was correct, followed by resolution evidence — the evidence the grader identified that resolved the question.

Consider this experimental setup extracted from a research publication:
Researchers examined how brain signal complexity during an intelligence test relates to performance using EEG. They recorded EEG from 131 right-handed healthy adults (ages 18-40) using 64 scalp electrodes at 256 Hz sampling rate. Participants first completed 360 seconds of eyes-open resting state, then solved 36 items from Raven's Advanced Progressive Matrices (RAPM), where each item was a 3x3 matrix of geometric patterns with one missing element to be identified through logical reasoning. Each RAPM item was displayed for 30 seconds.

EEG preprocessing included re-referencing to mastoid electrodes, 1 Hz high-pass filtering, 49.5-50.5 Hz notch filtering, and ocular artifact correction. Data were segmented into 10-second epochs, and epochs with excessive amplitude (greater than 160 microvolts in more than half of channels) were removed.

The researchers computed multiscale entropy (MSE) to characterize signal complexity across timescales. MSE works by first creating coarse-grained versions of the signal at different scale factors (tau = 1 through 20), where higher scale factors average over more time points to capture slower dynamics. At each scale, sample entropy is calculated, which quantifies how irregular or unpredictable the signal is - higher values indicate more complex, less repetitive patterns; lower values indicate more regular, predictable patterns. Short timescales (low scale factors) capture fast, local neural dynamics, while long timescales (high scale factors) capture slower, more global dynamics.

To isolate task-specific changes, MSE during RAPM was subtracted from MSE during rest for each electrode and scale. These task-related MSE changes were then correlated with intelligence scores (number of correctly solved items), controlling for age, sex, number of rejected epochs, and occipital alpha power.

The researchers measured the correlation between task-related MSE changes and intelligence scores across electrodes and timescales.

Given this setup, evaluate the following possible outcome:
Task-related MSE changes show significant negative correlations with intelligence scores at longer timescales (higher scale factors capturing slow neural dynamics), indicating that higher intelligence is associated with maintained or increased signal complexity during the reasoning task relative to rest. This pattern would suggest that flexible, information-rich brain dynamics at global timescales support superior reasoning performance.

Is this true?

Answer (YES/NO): NO